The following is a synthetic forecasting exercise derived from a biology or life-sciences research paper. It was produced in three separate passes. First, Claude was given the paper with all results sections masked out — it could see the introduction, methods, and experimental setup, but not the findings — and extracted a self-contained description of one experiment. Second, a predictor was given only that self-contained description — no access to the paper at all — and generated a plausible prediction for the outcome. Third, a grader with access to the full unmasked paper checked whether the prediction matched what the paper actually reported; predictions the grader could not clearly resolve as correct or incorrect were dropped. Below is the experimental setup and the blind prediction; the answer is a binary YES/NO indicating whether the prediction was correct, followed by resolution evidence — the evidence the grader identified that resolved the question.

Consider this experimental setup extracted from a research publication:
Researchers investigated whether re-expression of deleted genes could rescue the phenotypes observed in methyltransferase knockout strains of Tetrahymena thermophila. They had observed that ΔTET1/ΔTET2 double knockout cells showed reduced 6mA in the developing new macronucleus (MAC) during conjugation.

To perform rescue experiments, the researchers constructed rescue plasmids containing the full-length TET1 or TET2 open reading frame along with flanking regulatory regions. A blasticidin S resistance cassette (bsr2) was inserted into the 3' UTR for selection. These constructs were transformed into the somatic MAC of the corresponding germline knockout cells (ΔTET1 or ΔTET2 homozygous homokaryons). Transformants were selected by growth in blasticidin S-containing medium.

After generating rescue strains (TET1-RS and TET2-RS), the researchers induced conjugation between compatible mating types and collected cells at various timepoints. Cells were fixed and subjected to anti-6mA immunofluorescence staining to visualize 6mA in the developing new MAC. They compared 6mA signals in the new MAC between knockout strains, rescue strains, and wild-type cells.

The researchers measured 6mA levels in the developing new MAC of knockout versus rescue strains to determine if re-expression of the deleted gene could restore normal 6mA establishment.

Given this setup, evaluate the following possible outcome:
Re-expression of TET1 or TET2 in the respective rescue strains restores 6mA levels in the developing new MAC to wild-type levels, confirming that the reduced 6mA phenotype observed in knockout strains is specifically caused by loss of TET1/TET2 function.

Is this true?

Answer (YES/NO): YES